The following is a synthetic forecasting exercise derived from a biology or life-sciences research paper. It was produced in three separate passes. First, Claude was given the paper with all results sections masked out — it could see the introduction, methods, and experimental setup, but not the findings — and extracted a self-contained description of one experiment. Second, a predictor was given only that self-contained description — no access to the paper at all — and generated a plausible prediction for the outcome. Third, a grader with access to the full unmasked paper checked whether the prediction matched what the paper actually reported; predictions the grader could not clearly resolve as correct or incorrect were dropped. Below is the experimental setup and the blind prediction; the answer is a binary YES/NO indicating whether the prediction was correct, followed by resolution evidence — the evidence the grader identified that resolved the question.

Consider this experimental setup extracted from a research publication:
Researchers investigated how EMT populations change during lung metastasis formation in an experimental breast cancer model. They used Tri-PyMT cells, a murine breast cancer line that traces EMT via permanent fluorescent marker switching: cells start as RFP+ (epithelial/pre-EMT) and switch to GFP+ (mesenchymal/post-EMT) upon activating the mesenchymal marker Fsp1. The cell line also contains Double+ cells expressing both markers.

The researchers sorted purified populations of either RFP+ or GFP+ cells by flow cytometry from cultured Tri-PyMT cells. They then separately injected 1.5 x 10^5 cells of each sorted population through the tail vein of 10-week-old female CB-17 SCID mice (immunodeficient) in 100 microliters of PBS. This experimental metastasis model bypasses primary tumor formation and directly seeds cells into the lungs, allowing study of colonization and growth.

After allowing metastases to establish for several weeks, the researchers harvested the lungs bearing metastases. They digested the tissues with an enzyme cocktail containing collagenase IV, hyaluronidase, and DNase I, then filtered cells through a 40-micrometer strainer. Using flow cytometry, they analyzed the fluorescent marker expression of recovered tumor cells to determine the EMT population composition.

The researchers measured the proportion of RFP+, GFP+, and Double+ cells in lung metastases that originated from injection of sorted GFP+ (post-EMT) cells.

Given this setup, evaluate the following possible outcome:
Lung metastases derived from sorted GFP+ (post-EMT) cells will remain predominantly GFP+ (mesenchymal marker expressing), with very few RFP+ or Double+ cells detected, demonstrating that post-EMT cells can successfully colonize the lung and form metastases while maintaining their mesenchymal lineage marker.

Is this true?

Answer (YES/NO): NO